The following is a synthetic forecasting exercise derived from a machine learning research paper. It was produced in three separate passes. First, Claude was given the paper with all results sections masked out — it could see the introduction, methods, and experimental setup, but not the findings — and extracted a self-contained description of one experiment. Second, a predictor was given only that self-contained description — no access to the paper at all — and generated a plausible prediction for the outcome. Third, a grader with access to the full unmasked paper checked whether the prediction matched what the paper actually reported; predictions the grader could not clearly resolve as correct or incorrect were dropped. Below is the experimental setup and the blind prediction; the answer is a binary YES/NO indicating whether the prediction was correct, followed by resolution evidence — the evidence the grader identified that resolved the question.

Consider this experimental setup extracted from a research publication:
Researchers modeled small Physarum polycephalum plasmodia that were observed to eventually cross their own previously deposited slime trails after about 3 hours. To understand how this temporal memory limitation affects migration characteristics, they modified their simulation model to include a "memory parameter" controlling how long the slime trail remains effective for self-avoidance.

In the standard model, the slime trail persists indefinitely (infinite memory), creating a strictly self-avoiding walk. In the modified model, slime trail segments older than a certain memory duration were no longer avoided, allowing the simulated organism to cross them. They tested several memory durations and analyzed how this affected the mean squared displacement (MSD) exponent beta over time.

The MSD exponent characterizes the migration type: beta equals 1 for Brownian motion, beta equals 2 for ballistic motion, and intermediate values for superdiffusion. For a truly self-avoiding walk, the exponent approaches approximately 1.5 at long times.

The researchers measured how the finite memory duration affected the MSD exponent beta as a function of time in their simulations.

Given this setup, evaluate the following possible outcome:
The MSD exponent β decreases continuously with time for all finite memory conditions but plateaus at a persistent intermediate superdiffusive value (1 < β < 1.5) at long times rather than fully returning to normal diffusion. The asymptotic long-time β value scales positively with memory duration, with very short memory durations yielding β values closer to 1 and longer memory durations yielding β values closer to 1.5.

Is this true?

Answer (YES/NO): NO